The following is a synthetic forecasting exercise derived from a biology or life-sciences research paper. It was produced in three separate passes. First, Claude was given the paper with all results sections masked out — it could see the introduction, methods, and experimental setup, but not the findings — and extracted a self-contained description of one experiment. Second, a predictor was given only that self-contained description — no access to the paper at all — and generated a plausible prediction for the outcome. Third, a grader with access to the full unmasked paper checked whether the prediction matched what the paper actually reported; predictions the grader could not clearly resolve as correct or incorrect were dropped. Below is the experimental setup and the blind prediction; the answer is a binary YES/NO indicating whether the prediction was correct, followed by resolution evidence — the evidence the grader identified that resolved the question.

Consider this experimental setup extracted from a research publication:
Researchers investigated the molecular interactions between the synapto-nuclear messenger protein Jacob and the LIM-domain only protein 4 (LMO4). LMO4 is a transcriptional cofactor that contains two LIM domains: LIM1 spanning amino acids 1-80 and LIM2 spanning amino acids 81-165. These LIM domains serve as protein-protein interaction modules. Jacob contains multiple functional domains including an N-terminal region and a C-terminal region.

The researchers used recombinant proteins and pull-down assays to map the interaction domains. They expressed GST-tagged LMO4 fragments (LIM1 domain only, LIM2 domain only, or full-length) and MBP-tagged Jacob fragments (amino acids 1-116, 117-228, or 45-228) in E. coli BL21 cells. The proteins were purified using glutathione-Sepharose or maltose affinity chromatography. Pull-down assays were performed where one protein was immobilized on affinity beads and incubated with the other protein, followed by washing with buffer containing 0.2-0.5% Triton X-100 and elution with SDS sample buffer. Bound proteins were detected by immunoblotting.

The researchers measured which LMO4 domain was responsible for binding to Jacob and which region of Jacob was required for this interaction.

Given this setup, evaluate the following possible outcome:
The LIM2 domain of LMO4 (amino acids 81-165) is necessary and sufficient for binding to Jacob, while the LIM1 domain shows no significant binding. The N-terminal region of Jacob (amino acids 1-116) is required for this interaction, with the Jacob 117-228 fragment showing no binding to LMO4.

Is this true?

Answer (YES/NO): NO